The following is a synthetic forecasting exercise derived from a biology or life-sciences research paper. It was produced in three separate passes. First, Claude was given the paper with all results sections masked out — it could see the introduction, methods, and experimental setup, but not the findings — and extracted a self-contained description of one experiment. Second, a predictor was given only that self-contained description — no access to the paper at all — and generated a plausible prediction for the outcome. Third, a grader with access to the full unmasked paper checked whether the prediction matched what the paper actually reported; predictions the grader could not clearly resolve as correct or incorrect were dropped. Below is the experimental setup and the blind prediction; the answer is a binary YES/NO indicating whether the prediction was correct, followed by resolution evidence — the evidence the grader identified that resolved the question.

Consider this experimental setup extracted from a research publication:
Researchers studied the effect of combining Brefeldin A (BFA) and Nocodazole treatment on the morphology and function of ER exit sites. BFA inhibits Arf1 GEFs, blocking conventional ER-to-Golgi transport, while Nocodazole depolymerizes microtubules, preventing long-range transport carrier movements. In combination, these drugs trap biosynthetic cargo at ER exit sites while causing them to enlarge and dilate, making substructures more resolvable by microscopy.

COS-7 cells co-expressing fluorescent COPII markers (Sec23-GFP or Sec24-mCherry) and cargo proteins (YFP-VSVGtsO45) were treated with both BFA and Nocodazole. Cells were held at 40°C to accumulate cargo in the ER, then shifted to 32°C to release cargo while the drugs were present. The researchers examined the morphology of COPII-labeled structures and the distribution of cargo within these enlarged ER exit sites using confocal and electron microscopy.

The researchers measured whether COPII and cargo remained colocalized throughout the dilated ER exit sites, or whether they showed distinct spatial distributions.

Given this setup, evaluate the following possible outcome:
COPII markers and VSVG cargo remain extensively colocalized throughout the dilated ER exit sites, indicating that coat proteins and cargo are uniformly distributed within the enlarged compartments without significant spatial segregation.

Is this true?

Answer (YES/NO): NO